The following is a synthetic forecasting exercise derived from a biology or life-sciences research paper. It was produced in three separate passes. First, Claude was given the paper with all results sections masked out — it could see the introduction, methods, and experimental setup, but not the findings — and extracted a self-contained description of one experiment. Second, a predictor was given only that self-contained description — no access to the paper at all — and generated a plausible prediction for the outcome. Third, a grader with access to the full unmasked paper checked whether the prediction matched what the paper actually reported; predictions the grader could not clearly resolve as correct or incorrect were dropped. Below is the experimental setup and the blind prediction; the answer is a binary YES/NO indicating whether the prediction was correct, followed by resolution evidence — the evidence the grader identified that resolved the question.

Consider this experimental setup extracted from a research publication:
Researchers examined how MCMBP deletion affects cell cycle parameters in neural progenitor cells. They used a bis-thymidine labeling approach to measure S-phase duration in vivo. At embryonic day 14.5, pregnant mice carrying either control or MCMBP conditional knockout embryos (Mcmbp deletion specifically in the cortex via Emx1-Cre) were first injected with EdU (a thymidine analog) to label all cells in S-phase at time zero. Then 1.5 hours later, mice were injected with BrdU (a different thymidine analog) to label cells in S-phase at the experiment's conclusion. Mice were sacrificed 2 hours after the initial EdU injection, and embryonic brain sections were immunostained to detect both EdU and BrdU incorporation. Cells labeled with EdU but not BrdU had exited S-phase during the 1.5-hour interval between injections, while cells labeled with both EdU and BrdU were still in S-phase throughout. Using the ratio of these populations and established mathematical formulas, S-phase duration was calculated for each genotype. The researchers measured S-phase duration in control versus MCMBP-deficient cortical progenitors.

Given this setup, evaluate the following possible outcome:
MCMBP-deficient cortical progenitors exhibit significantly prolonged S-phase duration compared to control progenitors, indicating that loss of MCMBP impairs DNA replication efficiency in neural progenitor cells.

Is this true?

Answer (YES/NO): NO